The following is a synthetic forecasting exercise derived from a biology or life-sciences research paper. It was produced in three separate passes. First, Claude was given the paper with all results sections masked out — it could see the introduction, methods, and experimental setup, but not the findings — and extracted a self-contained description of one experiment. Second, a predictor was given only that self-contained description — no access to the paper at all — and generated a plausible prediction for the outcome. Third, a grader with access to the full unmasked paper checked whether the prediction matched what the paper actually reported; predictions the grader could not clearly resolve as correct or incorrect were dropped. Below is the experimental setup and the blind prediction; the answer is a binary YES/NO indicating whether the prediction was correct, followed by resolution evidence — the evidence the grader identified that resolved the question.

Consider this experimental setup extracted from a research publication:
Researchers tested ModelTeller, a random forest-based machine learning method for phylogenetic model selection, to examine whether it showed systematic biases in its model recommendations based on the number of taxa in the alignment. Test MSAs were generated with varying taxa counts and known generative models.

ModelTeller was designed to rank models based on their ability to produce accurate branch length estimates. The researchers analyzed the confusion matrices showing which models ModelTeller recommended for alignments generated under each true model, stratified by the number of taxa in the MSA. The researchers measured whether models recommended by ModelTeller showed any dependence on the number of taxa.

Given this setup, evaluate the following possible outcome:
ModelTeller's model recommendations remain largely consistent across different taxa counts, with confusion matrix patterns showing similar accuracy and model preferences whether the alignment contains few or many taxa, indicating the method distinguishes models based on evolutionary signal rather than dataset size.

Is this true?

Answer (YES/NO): NO